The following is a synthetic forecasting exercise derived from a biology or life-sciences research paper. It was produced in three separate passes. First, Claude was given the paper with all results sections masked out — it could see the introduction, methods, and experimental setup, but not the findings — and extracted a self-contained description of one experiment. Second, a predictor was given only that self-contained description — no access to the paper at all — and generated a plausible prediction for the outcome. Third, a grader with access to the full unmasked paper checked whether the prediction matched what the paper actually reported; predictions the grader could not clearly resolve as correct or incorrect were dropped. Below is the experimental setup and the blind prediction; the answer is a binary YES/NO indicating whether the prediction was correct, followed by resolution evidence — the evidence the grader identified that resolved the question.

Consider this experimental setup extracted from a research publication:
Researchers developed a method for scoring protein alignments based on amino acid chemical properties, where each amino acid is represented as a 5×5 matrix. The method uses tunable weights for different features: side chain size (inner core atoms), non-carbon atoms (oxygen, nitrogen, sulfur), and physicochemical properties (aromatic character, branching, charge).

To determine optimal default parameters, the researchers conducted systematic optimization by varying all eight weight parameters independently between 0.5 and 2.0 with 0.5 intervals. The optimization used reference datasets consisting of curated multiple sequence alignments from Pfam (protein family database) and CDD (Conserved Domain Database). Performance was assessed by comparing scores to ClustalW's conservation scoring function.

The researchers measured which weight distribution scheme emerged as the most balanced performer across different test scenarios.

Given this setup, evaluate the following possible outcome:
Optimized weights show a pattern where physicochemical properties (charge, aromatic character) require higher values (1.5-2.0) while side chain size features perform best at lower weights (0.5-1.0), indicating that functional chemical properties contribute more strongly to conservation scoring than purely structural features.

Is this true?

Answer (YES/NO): NO